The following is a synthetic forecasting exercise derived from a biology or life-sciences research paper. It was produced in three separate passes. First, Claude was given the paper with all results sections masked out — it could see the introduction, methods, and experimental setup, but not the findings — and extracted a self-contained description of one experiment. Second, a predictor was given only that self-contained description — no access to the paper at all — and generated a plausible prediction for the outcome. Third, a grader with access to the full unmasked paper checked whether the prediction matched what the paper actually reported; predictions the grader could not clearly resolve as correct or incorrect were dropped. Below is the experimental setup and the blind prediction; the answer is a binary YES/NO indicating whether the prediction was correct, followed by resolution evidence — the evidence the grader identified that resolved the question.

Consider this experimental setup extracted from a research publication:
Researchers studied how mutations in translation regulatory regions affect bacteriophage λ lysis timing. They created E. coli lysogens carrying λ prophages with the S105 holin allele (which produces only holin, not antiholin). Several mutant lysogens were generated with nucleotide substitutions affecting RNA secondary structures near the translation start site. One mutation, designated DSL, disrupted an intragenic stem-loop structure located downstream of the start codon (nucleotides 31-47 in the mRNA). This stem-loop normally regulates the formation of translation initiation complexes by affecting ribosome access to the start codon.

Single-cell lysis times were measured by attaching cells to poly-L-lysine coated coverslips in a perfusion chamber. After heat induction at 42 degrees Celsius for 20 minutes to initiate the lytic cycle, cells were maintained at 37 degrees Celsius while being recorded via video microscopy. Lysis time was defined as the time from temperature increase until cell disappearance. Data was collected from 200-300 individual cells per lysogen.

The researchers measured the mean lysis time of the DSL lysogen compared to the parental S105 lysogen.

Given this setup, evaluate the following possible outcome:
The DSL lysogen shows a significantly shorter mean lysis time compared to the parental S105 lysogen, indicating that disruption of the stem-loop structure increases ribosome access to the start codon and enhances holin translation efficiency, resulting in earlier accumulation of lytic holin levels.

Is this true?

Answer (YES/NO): NO